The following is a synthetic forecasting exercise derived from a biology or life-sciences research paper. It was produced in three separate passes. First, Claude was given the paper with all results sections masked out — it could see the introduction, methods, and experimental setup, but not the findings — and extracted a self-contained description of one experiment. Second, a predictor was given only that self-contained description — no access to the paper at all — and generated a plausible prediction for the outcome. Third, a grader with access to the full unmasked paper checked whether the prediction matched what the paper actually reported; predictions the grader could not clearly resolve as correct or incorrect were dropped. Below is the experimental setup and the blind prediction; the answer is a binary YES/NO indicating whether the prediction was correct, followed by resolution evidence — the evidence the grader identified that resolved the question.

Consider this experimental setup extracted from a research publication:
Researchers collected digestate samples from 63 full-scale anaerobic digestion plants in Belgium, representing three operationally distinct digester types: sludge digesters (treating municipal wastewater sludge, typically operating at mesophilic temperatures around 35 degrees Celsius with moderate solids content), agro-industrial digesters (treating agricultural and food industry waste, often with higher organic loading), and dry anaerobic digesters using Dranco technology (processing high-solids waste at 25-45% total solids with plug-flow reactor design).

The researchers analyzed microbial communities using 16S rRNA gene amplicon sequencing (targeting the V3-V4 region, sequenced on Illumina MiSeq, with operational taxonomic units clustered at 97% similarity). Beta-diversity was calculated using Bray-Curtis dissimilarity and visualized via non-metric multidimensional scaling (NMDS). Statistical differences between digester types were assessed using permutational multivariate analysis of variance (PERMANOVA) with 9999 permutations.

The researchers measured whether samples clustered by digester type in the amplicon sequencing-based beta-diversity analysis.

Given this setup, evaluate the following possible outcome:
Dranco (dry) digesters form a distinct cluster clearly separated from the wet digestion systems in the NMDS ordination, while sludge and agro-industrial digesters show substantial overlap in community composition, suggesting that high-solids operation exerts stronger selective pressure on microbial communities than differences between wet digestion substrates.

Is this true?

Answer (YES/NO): NO